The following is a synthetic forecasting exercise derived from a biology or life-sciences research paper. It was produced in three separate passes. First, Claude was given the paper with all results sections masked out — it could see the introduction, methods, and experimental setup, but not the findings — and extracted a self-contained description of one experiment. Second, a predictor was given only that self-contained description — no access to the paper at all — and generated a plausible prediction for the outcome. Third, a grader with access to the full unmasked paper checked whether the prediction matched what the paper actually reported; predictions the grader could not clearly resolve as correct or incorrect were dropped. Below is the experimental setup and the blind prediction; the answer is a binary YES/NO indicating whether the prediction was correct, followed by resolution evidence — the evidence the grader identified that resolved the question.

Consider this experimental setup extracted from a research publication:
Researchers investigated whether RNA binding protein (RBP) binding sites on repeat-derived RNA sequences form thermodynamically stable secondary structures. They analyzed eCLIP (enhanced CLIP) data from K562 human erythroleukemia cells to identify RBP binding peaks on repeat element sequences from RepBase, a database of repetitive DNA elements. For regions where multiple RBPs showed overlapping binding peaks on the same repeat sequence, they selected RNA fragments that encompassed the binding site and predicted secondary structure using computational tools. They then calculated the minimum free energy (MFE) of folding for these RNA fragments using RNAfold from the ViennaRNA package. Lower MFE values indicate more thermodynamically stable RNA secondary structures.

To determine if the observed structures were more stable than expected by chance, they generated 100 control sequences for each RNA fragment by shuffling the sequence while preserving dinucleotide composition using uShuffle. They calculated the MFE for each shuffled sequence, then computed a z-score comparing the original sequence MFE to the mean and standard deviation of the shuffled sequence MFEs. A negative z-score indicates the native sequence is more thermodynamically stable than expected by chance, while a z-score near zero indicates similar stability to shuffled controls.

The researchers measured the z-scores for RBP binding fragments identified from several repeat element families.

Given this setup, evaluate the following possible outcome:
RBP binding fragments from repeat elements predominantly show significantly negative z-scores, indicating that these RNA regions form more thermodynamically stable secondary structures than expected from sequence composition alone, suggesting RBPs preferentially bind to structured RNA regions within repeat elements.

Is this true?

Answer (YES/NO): NO